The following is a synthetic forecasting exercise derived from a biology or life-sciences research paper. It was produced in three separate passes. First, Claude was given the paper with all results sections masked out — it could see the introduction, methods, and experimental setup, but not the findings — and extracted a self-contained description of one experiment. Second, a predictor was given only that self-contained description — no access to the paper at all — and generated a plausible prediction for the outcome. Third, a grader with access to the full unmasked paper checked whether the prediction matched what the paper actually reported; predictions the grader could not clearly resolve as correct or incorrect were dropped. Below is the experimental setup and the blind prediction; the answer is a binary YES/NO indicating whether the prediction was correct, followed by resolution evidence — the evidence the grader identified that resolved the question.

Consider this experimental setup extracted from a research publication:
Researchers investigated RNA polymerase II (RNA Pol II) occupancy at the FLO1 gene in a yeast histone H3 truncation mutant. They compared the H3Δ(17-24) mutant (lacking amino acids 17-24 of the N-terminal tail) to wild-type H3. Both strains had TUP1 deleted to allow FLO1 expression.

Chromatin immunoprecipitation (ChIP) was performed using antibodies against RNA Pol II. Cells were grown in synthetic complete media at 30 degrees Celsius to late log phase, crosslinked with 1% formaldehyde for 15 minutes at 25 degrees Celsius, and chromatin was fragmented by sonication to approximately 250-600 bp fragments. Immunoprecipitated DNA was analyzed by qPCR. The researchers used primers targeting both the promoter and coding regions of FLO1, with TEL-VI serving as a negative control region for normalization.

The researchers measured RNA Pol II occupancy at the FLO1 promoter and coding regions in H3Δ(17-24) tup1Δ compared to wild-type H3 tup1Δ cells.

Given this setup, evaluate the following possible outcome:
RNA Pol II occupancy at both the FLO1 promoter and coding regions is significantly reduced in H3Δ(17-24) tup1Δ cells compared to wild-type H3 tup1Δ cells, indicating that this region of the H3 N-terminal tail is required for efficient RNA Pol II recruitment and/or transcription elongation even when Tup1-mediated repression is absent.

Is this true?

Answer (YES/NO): NO